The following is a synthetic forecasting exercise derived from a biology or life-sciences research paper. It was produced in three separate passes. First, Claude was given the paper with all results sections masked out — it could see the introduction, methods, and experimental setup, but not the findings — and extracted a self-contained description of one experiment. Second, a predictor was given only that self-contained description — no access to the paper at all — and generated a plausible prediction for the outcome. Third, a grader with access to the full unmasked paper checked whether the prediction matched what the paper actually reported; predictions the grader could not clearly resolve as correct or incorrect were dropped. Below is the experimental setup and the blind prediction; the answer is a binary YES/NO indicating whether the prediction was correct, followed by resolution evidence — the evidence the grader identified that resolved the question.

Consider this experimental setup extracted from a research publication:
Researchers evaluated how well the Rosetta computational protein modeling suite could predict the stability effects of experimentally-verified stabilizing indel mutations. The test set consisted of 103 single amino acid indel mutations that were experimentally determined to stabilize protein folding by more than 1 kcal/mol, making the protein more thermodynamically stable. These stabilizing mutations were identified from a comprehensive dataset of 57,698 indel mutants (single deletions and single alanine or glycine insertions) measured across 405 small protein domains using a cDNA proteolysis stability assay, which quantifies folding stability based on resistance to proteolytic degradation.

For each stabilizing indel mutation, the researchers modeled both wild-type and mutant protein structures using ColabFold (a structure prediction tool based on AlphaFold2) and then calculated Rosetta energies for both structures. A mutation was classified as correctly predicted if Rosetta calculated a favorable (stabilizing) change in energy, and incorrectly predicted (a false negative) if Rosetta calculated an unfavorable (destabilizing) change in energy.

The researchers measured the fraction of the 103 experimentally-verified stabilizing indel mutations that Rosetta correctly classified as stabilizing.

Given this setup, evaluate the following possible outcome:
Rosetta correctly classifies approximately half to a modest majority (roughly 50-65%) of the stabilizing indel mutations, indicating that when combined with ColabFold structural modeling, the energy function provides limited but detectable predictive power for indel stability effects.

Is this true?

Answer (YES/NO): NO